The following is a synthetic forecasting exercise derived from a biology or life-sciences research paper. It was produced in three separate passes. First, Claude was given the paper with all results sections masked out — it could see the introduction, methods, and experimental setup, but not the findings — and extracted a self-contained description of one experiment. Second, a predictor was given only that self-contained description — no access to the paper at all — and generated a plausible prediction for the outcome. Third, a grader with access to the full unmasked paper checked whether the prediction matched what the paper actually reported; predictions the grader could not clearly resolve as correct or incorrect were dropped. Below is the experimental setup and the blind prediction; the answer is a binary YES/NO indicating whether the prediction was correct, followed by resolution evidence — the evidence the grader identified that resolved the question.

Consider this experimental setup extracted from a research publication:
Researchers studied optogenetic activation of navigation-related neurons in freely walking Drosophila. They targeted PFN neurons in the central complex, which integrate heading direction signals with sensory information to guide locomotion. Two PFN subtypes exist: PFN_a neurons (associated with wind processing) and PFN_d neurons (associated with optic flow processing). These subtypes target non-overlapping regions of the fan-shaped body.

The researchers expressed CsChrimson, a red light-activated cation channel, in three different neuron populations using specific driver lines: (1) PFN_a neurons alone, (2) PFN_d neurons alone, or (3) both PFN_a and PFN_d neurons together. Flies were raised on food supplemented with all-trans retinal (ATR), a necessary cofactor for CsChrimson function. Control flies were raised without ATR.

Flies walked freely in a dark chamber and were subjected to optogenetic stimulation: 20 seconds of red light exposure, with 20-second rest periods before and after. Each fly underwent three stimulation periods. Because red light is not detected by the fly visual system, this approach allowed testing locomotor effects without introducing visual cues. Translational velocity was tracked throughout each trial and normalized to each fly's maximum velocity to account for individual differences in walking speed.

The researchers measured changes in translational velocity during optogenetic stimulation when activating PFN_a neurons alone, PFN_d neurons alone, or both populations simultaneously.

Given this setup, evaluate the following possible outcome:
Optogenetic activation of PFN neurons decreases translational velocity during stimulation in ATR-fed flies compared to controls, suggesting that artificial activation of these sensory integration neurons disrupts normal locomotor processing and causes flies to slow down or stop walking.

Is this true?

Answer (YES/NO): NO